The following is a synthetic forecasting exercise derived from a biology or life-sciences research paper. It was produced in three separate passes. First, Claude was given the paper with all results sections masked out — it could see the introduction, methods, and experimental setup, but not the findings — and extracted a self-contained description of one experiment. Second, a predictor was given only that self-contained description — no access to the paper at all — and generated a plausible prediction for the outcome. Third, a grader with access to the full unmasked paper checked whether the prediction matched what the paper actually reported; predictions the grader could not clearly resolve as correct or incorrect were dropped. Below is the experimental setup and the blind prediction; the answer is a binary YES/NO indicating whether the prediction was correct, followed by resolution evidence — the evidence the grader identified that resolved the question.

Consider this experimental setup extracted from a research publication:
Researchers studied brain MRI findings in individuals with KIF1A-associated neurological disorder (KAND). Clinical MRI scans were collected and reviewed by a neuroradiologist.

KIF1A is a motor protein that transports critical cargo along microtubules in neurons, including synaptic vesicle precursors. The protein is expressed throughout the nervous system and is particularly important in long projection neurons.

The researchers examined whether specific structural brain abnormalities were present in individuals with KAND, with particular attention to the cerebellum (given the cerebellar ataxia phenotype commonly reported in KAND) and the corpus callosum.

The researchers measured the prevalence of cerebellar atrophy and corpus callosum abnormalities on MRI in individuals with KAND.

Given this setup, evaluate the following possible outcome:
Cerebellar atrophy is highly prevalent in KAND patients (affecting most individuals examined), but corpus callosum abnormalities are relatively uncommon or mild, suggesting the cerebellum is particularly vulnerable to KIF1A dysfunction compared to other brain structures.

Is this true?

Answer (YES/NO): NO